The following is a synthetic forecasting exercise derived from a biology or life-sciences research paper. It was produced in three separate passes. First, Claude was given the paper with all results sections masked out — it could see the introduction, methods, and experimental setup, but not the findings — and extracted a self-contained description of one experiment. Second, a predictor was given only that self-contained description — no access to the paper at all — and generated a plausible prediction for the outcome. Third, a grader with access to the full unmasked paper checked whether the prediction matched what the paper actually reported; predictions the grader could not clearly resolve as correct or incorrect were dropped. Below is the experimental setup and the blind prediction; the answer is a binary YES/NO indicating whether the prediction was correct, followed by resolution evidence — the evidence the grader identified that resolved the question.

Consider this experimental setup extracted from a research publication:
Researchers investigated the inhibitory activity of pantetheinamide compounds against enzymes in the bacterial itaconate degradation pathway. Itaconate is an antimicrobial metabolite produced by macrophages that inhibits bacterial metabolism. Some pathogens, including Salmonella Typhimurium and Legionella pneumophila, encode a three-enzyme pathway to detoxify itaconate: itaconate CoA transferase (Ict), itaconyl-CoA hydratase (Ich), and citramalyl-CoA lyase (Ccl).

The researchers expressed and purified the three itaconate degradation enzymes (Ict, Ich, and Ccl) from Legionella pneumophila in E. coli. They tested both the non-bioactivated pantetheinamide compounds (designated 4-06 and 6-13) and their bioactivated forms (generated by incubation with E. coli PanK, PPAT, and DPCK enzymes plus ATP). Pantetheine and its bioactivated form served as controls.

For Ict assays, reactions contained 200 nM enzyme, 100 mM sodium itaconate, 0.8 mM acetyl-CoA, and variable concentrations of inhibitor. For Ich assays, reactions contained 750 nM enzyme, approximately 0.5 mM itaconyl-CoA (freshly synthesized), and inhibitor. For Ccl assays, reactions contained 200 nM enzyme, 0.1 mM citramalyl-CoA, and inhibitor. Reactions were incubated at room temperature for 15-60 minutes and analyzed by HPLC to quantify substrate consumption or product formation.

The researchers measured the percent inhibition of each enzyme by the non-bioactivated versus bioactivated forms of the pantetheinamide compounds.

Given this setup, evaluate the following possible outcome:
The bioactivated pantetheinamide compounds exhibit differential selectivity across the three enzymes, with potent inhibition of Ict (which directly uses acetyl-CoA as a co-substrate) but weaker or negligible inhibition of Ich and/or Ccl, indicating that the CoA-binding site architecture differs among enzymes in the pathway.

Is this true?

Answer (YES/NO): NO